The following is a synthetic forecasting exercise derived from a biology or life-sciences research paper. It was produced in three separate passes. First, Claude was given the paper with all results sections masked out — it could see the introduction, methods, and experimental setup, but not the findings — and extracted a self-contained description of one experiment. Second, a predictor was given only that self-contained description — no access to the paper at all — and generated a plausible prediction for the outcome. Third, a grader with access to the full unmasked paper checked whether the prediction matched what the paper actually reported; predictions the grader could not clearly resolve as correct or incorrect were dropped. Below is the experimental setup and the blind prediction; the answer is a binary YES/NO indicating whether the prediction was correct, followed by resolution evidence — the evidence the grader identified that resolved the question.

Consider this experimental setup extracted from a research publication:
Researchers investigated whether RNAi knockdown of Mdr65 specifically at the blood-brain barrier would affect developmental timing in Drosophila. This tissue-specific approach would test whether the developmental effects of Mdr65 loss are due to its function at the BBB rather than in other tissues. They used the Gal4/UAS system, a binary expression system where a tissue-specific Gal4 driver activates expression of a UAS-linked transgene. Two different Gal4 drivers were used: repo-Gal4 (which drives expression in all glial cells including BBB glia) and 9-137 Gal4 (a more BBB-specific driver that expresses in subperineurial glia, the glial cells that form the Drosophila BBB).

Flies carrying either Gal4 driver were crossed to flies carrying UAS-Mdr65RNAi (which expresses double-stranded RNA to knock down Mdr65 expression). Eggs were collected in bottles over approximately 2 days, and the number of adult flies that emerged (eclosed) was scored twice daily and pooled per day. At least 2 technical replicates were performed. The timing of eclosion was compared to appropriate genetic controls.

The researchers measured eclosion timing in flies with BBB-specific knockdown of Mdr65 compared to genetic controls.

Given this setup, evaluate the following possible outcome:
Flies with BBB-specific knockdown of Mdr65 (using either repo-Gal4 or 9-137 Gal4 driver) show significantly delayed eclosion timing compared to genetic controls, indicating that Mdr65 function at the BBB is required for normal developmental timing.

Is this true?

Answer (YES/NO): YES